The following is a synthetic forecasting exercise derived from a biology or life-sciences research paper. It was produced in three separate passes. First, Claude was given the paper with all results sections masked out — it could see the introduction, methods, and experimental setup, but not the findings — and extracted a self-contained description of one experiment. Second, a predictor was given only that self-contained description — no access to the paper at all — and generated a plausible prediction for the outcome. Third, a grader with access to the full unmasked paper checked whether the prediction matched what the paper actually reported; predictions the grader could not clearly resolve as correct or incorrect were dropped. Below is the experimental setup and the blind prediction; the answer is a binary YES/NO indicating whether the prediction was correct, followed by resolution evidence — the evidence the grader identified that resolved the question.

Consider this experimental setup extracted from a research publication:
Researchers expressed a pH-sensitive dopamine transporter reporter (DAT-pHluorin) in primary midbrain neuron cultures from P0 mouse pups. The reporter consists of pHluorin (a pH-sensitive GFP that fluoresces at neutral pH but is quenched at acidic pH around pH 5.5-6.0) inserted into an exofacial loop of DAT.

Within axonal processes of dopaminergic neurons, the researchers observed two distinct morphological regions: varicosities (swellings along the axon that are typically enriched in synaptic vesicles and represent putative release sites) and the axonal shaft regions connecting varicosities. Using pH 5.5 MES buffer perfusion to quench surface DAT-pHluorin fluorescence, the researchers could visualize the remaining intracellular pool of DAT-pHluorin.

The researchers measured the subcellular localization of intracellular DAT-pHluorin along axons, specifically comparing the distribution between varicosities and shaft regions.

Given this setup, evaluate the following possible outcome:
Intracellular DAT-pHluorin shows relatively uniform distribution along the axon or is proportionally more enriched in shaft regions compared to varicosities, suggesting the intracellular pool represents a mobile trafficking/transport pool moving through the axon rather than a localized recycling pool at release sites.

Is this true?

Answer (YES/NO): NO